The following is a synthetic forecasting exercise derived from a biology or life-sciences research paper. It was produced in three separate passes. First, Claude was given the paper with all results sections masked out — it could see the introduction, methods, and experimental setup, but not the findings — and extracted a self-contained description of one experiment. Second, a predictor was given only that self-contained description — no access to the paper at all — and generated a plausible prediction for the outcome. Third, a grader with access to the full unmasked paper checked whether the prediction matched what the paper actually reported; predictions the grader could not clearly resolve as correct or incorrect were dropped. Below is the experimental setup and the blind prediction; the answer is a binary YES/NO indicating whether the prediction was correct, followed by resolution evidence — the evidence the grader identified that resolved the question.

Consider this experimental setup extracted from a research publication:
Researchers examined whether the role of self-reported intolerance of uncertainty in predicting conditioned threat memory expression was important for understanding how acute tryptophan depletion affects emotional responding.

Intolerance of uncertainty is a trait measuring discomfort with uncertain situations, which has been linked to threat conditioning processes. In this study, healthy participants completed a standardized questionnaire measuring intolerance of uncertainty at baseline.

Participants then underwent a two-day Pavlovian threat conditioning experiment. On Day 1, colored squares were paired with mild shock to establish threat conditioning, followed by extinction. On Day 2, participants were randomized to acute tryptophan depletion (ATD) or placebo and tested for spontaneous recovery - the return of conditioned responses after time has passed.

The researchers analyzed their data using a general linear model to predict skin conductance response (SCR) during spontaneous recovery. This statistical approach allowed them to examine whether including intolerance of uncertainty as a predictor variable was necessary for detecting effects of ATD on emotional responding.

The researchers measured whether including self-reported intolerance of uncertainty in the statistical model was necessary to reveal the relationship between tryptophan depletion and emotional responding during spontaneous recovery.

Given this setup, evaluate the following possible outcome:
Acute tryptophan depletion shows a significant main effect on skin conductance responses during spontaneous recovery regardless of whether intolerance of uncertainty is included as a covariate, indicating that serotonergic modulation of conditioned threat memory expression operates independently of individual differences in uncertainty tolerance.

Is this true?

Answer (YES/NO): NO